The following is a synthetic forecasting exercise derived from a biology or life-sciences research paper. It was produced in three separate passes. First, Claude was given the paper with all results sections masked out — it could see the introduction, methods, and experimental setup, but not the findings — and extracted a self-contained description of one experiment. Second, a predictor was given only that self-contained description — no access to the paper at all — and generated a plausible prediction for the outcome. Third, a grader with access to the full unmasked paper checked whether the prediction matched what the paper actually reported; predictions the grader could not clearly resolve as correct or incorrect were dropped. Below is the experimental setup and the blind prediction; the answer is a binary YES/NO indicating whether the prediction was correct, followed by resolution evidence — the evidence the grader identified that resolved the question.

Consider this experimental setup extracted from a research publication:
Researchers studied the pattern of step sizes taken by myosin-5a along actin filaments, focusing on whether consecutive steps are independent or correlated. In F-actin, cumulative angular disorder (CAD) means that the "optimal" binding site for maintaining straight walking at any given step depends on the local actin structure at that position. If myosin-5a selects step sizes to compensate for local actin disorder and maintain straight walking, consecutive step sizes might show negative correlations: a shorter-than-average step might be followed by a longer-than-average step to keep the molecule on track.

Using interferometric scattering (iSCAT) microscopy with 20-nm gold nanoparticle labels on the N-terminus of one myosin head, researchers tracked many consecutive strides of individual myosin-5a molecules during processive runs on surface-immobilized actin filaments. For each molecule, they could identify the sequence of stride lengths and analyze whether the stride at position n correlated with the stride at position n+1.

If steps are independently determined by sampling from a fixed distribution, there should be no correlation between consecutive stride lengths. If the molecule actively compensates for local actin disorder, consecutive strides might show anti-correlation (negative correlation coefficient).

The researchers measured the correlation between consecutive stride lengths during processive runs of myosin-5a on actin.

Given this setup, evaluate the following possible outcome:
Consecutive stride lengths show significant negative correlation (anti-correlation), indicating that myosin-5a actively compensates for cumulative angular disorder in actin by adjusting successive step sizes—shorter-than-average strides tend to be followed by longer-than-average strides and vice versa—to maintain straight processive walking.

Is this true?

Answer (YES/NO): NO